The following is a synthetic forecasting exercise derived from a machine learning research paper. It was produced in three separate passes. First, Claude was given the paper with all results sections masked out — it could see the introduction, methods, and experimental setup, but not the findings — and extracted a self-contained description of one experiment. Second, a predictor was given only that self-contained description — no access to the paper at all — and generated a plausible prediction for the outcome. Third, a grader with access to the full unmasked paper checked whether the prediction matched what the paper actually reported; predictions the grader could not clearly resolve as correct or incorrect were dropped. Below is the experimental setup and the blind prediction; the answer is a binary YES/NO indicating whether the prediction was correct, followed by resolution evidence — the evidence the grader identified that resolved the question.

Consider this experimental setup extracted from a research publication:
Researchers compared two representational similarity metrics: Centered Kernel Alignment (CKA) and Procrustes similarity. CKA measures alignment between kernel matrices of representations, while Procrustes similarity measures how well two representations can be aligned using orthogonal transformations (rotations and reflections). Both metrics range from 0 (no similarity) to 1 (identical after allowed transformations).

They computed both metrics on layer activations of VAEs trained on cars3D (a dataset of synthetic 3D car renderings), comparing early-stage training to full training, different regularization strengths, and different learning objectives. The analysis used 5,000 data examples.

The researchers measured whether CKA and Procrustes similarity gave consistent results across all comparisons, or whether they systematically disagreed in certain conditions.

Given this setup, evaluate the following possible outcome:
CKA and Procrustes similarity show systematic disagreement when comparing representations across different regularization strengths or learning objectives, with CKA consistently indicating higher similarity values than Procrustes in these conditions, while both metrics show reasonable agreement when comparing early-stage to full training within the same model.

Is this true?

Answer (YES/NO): NO